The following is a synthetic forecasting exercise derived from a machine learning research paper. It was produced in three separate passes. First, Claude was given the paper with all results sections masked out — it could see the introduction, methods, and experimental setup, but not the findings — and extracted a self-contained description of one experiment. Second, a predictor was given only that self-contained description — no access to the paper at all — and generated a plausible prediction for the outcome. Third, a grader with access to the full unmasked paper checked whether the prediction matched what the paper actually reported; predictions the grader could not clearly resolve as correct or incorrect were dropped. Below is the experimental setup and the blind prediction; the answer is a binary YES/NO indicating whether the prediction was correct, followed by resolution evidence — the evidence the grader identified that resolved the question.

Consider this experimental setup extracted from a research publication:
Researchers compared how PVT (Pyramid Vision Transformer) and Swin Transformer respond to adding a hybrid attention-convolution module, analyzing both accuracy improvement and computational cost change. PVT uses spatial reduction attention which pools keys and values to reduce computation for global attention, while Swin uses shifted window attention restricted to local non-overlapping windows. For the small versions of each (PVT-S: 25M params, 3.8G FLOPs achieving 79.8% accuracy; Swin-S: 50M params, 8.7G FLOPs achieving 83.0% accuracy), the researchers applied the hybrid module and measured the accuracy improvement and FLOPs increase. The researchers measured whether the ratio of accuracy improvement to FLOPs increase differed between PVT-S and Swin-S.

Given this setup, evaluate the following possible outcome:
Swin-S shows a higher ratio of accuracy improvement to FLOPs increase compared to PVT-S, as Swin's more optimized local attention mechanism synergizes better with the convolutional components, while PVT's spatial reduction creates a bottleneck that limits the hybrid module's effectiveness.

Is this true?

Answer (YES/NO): NO